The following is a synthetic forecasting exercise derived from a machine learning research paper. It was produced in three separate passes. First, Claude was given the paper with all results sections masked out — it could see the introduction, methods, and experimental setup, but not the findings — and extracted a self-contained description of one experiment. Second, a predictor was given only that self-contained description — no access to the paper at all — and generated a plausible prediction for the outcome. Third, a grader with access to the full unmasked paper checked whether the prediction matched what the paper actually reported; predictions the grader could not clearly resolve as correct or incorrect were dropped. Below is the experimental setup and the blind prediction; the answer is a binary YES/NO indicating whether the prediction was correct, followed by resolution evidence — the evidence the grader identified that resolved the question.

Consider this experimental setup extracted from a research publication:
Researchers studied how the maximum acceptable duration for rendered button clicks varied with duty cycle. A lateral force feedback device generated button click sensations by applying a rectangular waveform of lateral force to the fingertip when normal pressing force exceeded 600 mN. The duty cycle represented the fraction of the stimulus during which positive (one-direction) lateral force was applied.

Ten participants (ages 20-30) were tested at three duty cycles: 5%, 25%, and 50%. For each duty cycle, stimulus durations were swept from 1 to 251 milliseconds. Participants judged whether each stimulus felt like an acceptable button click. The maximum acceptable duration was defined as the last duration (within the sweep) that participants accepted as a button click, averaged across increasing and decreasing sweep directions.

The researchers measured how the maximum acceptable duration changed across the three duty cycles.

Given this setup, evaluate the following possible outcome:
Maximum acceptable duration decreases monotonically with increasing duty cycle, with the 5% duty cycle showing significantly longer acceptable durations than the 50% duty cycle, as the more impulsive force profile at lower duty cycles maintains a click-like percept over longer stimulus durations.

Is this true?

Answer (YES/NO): YES